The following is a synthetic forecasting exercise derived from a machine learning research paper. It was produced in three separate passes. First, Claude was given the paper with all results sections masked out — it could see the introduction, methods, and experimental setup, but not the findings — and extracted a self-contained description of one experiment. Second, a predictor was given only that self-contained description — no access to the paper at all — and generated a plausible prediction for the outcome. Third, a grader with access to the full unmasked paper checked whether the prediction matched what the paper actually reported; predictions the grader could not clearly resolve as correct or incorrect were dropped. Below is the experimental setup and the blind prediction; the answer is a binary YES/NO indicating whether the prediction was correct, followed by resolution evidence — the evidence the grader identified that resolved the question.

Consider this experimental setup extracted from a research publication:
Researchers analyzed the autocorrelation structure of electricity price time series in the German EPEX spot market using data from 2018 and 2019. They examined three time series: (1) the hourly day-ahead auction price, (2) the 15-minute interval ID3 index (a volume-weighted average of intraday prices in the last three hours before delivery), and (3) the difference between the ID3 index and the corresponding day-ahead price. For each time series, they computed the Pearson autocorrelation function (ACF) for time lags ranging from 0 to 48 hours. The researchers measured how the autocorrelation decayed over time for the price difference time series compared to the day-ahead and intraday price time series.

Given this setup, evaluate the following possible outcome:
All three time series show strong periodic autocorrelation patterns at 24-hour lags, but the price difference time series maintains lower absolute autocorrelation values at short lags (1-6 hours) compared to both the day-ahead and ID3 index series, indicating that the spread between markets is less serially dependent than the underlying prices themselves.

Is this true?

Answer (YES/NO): NO